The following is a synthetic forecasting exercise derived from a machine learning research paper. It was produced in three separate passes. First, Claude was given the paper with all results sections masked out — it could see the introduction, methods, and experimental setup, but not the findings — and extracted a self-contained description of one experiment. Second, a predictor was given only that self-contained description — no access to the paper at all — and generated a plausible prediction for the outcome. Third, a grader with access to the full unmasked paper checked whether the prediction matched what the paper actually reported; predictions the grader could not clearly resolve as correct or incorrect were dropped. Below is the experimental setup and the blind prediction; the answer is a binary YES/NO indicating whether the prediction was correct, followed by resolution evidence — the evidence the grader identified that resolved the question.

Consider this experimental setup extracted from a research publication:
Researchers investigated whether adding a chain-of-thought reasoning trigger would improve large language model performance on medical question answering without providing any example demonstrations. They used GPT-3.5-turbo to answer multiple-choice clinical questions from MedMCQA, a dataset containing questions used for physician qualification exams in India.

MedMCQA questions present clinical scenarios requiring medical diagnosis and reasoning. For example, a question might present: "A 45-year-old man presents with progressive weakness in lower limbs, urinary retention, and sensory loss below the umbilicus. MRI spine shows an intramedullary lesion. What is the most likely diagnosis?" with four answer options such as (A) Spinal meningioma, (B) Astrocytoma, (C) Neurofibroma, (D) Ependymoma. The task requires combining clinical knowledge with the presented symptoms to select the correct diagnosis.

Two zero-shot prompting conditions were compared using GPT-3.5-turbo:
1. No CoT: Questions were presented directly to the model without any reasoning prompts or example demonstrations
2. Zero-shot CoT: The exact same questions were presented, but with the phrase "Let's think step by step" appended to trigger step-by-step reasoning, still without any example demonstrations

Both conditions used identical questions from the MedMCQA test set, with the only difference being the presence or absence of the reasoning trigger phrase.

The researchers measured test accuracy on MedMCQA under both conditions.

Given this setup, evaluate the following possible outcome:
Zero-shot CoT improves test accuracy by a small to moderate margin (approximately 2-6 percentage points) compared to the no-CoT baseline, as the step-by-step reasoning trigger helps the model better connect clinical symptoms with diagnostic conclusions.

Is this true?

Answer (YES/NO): NO